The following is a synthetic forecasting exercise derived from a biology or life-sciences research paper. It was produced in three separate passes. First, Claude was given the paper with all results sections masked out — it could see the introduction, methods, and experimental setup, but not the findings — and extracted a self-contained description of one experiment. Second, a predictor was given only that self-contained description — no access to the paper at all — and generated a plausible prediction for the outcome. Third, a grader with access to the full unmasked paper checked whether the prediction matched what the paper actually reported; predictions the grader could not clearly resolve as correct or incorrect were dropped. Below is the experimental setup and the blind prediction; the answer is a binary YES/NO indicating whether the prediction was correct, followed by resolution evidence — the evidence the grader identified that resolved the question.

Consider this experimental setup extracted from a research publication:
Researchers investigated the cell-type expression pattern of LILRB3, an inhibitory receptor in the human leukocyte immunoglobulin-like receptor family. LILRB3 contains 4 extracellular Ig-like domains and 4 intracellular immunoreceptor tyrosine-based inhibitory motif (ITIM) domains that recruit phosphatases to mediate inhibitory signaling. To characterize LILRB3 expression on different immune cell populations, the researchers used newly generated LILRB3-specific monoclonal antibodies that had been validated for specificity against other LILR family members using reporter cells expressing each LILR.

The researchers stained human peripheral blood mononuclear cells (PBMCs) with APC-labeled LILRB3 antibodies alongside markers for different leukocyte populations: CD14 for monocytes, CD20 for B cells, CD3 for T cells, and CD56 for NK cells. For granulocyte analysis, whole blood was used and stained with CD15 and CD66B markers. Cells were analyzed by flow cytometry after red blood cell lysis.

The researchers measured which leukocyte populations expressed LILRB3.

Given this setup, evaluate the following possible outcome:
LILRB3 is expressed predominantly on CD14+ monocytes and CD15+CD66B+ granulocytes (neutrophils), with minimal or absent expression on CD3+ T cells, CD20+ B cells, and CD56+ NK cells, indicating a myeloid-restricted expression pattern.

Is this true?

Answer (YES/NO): YES